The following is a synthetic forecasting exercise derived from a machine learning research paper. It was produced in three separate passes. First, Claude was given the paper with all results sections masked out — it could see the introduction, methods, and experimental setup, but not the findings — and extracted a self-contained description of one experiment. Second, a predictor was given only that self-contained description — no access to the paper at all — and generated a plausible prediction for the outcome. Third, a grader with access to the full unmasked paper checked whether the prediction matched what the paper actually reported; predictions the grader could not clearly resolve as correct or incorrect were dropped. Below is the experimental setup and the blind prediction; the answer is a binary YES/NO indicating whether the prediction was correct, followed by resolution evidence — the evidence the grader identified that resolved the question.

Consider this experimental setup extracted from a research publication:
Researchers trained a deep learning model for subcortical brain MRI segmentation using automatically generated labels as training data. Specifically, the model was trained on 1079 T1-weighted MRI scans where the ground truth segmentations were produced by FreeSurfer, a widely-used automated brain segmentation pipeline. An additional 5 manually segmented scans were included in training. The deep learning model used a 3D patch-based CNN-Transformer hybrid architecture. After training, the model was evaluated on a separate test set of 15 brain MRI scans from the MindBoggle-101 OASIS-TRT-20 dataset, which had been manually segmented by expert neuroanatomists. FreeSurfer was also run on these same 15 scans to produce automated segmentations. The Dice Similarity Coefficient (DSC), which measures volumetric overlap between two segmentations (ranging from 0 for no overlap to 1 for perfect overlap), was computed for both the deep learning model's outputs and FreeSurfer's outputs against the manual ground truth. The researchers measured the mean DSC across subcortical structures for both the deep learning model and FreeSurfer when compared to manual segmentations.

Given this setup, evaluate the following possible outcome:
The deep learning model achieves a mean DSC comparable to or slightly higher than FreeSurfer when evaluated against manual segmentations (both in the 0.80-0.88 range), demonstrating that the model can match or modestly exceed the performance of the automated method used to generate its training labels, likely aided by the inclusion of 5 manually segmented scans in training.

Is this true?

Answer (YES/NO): NO